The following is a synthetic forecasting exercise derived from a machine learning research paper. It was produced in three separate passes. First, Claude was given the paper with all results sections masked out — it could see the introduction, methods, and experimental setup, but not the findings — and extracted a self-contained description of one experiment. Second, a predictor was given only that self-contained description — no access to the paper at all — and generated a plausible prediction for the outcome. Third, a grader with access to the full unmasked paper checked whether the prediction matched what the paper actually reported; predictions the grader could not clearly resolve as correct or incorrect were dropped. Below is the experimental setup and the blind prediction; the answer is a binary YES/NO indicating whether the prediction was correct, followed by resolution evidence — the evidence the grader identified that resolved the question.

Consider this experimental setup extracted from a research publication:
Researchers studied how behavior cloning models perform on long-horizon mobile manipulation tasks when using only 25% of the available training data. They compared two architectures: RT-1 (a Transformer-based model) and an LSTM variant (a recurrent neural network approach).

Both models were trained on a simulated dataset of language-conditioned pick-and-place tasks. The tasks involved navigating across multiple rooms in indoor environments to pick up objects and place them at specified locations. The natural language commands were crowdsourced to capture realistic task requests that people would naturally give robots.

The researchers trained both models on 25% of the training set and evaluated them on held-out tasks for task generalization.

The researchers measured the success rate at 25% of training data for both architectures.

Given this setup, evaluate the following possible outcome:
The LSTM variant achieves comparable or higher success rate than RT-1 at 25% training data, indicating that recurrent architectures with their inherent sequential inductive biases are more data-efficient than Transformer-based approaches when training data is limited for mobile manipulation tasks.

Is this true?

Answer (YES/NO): NO